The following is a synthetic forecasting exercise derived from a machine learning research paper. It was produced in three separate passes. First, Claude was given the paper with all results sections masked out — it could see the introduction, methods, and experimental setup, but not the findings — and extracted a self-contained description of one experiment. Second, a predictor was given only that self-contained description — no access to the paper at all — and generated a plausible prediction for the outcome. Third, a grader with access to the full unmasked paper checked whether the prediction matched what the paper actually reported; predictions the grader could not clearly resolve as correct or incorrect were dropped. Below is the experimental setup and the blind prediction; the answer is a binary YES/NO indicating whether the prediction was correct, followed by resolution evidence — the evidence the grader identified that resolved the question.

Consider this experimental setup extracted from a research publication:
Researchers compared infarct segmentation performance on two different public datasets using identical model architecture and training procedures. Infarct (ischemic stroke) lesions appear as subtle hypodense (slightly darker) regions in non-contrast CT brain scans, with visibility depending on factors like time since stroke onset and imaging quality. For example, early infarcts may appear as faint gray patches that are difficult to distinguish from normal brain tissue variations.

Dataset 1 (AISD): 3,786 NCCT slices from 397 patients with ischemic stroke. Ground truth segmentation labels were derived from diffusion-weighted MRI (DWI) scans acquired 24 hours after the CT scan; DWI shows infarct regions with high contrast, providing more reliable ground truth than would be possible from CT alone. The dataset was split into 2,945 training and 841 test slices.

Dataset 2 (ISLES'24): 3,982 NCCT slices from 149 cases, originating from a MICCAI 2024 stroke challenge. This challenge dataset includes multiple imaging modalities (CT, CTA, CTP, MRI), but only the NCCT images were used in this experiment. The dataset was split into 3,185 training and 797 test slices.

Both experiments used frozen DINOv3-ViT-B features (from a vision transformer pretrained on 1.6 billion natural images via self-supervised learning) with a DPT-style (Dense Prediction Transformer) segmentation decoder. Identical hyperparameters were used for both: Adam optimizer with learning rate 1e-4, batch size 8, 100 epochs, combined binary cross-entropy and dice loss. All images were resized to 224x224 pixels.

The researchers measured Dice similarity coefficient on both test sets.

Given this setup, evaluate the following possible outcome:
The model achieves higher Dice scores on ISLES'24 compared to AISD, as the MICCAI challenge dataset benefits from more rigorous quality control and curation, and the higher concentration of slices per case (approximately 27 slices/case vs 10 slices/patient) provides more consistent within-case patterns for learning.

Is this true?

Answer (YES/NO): YES